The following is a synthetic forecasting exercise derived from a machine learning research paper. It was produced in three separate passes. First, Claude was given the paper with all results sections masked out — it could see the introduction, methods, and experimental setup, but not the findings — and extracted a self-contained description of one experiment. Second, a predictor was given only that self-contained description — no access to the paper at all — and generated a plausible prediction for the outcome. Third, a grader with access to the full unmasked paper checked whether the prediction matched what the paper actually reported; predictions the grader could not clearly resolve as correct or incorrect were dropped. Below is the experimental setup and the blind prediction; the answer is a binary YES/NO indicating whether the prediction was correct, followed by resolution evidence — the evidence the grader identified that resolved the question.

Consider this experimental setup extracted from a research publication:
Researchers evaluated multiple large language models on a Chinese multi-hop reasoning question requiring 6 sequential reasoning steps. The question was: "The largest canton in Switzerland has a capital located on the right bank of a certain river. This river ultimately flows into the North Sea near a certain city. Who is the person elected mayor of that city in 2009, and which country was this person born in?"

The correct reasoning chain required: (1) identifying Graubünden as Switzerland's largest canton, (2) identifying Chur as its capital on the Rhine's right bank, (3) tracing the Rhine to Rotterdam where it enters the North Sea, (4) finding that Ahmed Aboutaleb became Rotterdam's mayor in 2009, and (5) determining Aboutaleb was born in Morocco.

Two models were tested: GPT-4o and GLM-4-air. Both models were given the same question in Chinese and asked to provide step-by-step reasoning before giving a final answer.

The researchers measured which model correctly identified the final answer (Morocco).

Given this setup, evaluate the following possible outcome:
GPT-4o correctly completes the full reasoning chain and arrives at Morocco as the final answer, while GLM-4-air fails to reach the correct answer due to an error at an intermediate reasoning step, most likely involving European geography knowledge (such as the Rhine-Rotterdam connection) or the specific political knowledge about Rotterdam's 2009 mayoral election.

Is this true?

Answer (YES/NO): YES